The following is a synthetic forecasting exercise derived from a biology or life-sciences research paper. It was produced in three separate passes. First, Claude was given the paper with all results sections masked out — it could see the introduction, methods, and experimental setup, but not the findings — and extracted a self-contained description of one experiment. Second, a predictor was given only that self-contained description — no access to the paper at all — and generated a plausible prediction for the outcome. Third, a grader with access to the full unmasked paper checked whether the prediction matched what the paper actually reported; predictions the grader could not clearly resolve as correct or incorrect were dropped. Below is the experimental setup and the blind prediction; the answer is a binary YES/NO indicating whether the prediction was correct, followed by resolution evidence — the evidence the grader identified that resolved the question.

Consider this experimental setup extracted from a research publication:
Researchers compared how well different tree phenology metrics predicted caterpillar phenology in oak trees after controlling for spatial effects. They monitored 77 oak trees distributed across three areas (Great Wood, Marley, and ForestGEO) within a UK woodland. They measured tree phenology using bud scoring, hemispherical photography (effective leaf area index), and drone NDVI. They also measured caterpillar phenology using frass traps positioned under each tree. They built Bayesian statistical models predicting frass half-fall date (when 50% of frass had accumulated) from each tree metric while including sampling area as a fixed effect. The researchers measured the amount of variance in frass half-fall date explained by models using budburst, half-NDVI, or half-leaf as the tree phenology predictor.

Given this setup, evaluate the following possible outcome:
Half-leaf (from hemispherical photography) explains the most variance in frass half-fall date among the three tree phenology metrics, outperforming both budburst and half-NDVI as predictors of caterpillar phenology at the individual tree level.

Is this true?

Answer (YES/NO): NO